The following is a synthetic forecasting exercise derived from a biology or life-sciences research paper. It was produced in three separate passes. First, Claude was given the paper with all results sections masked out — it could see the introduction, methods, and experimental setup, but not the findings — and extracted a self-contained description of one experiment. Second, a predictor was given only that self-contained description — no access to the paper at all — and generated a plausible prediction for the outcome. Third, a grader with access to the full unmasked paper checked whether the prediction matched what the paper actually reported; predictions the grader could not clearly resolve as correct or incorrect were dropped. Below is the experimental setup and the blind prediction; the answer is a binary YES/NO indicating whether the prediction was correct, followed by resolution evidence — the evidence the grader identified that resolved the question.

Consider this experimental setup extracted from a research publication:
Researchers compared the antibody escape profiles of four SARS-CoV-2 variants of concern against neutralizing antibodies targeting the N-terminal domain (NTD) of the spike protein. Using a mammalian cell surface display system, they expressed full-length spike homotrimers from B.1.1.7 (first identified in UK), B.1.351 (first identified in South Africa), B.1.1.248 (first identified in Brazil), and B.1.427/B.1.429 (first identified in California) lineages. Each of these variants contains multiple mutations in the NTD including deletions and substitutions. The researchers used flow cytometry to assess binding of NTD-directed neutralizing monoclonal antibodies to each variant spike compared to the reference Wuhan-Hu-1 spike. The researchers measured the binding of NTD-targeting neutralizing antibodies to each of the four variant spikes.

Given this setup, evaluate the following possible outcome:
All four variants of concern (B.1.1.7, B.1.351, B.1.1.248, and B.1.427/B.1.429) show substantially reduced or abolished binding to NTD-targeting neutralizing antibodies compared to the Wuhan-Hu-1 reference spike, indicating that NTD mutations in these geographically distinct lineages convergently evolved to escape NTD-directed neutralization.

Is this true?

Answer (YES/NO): NO